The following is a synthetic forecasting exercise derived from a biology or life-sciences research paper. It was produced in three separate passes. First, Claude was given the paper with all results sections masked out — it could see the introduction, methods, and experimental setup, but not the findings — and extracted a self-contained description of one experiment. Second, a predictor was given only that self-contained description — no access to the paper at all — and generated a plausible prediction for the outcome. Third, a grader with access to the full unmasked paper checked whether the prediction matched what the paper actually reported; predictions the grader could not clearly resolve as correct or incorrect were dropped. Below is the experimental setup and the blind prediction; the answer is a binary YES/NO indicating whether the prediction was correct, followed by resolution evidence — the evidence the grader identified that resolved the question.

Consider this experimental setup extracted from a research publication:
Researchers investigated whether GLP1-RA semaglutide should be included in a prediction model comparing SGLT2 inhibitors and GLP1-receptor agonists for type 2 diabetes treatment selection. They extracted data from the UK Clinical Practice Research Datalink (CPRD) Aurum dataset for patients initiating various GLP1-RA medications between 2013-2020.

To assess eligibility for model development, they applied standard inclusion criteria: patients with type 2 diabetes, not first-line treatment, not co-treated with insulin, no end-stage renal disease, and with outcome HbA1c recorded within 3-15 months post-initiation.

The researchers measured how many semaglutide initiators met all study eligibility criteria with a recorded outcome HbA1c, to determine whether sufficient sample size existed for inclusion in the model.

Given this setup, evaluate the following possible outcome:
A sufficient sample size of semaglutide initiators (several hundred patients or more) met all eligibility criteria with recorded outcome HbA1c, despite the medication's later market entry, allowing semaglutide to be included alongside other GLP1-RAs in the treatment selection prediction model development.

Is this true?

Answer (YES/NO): NO